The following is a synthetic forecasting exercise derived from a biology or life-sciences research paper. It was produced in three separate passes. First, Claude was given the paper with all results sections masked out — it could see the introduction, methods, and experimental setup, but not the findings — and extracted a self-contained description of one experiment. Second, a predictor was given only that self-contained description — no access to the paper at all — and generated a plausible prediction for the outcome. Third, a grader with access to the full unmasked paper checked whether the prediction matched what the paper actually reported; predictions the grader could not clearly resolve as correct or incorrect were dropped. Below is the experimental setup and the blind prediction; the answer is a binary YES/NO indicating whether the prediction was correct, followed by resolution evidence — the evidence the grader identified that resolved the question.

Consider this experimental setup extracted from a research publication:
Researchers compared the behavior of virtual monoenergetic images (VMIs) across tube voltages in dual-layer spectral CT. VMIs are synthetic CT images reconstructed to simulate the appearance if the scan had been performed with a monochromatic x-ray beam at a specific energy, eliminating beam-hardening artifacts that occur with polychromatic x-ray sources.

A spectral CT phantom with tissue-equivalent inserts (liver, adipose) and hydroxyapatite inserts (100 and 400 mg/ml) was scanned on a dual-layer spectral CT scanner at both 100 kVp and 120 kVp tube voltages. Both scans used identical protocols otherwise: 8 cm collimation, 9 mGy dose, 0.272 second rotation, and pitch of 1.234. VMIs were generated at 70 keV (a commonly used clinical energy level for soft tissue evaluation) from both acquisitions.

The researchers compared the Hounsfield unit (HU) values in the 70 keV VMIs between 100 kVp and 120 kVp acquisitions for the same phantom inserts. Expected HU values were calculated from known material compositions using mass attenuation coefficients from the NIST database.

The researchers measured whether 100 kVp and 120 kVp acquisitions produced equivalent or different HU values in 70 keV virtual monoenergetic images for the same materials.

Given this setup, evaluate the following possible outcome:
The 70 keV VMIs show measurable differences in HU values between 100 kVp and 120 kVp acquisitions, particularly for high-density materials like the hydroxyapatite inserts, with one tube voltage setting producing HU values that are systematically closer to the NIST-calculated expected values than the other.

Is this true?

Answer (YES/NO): NO